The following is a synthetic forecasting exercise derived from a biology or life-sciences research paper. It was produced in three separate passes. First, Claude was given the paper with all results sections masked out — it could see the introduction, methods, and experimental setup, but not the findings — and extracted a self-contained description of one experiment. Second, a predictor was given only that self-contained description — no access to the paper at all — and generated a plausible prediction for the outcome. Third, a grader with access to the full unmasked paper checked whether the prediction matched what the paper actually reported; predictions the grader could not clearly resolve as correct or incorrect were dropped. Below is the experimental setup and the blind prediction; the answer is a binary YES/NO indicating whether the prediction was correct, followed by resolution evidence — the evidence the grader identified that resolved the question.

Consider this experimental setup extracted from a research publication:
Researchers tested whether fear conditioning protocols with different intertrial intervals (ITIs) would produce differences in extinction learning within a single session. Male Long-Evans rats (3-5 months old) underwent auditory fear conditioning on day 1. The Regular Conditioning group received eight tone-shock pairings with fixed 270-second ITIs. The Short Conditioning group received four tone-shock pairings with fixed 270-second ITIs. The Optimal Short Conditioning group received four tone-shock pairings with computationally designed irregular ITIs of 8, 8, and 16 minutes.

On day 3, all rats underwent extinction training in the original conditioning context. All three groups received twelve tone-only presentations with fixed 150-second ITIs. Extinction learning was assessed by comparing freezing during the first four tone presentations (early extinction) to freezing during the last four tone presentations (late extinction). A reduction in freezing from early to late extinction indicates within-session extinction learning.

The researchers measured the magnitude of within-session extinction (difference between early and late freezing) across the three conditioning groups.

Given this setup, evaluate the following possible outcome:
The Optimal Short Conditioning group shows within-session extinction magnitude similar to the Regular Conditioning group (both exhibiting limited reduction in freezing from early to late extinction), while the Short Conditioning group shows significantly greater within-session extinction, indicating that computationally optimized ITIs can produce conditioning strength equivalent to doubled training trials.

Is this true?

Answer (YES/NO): YES